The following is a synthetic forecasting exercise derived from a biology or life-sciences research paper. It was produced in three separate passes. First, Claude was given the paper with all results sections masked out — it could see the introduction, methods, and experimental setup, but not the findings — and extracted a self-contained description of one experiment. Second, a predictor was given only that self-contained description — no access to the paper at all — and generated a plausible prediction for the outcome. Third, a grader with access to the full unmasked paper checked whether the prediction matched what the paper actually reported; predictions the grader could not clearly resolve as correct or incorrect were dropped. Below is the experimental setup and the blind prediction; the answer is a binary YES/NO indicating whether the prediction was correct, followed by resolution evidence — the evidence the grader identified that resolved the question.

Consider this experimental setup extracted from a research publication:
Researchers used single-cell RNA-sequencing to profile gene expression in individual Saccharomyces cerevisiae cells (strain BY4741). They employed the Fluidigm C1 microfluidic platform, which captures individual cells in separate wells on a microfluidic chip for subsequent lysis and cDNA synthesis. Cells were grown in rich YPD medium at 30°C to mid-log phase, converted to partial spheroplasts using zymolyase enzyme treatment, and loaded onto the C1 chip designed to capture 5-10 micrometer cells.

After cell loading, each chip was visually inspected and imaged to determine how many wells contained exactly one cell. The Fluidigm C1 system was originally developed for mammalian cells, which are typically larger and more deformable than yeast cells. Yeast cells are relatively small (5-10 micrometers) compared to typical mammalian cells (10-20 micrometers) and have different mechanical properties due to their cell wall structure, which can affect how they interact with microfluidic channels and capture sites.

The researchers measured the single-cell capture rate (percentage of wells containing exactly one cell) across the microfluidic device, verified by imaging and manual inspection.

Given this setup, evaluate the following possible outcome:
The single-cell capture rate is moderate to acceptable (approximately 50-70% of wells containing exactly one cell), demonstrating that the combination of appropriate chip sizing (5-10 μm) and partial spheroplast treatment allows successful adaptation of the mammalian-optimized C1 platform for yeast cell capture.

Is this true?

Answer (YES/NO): YES